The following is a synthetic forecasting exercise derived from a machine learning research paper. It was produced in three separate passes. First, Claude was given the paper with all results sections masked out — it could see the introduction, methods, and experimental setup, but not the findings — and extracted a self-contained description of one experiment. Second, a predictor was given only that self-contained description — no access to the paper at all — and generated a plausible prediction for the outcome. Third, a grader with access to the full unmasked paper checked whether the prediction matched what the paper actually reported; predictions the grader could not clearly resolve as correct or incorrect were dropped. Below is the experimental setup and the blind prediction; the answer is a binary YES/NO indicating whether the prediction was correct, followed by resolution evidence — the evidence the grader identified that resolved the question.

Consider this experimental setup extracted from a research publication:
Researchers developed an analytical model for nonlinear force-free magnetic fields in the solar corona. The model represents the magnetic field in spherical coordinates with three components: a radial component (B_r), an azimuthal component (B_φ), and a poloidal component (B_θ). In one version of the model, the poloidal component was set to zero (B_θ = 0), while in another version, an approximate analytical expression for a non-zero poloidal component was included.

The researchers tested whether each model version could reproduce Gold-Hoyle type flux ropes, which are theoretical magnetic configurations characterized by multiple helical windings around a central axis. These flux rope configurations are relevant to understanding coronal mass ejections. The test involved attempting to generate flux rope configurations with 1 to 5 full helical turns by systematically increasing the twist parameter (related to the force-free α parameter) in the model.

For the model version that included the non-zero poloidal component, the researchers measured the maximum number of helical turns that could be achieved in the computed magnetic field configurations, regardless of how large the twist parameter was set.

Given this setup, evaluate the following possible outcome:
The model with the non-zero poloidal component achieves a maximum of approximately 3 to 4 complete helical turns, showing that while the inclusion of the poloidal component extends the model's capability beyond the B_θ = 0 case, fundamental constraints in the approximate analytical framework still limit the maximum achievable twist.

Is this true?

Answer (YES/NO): NO